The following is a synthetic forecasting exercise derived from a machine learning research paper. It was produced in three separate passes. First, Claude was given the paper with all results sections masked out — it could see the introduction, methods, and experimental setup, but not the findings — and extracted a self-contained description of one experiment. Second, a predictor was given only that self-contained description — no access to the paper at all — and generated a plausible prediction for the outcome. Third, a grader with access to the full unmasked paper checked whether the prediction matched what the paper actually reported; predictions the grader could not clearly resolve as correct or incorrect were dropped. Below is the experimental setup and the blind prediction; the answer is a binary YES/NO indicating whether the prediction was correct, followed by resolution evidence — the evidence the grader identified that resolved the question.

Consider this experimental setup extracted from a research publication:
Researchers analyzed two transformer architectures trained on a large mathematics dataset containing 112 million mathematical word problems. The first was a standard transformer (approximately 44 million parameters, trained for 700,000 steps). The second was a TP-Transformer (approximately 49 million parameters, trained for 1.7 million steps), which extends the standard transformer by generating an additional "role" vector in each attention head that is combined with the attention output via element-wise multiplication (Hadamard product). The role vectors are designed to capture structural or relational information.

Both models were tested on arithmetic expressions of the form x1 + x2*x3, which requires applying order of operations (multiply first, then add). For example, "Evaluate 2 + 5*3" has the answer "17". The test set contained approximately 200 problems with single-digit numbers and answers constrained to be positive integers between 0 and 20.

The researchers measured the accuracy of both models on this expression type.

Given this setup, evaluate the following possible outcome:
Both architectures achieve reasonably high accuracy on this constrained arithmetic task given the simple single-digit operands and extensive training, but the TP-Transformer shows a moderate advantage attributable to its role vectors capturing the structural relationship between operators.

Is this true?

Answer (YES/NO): NO